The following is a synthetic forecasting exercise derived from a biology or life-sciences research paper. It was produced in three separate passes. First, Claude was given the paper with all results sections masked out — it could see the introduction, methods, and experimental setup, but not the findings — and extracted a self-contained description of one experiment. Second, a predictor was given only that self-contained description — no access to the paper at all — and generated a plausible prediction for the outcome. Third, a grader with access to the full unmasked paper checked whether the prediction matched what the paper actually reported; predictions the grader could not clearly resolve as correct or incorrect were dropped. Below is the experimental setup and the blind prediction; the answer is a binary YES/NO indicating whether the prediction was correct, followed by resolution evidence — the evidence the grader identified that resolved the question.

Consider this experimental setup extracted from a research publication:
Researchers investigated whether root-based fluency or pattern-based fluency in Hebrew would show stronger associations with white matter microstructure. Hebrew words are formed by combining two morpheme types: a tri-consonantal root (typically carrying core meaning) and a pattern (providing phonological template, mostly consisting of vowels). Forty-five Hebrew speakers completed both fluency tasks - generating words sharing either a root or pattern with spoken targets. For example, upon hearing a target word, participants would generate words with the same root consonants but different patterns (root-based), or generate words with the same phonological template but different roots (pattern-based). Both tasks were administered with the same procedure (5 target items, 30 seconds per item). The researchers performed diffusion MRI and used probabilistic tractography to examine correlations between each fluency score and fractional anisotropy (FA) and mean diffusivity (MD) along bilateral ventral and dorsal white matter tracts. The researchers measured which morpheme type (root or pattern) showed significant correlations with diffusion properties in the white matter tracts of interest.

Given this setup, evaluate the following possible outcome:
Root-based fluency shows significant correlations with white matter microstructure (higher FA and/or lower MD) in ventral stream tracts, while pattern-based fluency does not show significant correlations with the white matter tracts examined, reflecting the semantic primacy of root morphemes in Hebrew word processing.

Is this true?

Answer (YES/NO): YES